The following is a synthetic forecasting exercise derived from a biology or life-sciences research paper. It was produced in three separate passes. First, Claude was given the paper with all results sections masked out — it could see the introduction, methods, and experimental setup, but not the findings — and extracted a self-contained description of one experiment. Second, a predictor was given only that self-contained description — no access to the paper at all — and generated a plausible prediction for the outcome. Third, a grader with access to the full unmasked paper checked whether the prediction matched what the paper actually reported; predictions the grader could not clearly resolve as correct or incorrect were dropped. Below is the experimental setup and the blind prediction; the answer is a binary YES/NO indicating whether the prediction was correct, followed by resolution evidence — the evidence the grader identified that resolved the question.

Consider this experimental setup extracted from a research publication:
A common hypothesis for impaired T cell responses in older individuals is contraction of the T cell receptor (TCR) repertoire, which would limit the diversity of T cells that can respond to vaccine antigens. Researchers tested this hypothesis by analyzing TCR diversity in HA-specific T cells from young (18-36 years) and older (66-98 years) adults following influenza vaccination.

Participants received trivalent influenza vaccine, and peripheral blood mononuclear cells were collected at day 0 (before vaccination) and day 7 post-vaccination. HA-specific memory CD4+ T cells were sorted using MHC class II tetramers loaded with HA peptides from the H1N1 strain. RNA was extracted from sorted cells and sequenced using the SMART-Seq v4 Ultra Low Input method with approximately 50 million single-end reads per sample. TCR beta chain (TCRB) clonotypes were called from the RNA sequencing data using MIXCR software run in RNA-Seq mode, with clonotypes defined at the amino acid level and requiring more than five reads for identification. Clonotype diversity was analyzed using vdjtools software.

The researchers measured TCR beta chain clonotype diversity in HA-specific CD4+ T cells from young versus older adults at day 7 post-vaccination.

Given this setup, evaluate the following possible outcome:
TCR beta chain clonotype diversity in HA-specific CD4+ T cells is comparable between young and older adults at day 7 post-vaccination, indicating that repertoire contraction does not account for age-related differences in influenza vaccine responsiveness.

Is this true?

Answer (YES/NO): YES